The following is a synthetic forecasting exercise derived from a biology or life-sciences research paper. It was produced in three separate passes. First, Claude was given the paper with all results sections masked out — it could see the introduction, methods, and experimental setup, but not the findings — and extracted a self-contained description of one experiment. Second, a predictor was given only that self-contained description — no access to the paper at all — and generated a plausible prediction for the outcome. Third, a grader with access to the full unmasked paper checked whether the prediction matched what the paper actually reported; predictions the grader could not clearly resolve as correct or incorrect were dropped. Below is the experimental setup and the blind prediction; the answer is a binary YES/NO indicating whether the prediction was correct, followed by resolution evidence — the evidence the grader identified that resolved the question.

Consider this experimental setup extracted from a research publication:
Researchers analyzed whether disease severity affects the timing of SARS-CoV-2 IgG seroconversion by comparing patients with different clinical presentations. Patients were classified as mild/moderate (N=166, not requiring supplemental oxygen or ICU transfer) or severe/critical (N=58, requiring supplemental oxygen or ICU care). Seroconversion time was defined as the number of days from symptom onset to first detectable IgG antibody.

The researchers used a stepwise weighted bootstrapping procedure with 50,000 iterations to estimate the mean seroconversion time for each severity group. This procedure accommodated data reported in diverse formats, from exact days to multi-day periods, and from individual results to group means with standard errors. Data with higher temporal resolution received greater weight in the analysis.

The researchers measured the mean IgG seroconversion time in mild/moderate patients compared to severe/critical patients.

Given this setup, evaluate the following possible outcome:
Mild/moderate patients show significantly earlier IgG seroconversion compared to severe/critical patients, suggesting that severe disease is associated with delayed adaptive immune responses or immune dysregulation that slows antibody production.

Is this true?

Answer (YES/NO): NO